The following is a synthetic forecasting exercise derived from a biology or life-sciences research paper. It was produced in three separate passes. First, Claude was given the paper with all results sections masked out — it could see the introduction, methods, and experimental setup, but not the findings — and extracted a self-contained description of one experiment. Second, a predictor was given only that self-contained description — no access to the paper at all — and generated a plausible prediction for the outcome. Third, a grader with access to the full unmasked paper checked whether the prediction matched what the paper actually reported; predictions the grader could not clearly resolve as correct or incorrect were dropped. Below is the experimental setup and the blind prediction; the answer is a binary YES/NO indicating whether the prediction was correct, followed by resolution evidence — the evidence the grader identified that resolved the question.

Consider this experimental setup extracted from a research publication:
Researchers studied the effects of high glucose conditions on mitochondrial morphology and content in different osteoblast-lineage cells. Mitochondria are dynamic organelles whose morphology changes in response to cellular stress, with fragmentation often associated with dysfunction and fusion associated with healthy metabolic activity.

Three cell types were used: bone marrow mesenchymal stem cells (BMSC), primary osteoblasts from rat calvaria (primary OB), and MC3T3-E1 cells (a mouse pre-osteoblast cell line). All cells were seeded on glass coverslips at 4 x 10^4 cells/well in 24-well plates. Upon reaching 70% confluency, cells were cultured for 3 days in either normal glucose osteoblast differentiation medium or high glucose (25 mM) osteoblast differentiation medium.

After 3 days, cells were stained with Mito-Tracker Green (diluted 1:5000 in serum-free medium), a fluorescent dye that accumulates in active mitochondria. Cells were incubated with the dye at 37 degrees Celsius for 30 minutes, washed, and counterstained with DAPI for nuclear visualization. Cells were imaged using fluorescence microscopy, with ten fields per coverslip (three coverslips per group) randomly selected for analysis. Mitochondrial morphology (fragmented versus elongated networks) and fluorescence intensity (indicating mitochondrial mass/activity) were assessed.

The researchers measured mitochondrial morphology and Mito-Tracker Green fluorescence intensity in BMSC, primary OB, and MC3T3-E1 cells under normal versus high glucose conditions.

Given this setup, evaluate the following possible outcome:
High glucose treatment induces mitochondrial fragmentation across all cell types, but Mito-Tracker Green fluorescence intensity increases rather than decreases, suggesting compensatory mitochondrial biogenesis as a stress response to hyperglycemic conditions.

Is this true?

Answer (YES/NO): NO